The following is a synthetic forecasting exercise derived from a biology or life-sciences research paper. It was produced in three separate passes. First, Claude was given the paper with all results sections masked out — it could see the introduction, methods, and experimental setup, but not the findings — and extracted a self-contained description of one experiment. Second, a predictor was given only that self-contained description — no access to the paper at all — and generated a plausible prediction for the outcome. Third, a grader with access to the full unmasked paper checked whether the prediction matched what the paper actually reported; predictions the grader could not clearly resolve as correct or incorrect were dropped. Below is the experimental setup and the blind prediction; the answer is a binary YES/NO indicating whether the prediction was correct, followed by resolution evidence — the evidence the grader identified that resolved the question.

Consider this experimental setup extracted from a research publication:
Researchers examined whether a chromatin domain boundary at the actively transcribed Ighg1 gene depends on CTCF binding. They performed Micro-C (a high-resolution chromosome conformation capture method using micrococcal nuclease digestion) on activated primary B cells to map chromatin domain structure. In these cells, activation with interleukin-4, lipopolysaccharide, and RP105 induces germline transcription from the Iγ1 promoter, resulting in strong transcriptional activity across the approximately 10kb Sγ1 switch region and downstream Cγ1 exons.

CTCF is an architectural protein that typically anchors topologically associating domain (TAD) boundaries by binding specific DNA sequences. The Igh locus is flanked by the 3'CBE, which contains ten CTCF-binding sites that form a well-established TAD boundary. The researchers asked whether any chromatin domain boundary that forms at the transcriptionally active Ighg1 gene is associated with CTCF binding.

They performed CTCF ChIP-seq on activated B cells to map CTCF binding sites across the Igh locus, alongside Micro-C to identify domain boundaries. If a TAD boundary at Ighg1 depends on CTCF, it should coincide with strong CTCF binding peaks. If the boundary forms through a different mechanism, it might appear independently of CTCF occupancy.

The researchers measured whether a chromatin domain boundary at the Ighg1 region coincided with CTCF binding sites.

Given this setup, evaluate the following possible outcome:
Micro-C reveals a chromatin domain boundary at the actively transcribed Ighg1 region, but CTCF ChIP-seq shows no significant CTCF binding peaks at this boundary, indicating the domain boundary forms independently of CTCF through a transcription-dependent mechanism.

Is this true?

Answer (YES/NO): YES